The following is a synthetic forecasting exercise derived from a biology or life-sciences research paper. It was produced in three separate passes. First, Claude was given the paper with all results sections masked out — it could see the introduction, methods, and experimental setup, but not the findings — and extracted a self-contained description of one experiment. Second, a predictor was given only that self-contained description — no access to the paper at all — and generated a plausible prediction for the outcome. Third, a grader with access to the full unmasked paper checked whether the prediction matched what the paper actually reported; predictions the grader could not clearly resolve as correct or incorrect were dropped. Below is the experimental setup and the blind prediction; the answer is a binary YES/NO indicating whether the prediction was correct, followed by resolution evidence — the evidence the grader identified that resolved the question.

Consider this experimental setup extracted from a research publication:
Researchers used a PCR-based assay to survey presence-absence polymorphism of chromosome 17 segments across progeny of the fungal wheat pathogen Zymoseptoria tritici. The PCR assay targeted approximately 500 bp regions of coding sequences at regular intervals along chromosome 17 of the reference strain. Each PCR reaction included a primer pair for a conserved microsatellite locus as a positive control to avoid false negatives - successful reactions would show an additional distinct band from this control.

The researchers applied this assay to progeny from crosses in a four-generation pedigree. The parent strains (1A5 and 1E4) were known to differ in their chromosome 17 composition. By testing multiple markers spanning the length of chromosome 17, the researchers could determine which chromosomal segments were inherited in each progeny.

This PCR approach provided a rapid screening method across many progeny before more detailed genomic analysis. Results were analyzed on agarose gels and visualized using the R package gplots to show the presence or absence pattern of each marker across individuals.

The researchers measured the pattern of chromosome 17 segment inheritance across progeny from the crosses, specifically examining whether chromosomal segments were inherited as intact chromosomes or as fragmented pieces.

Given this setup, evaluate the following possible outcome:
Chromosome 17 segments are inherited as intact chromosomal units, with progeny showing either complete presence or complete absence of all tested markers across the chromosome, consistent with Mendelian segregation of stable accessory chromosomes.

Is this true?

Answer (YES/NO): NO